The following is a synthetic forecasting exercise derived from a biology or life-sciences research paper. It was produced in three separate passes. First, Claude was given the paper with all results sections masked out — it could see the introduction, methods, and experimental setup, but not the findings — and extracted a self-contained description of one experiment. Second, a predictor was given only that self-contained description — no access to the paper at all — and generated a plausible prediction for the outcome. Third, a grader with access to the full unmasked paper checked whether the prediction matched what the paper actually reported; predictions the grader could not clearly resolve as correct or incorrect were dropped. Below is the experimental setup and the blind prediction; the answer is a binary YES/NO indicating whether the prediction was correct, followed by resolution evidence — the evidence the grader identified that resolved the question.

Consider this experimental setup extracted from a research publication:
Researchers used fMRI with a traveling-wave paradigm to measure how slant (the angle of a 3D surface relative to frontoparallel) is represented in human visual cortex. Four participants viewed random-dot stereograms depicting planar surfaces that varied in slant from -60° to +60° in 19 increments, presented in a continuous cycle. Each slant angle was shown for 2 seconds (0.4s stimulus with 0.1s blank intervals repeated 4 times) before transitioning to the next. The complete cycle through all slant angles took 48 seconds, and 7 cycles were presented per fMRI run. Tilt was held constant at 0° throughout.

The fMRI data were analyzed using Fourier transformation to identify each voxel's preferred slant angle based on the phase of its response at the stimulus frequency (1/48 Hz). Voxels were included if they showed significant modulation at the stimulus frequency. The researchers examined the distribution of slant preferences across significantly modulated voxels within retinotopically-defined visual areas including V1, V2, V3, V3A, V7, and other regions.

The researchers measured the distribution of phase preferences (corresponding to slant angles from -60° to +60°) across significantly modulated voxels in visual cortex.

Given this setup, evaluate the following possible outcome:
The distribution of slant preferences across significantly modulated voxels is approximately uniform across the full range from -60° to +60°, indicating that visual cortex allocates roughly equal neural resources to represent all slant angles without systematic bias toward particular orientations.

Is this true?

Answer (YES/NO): NO